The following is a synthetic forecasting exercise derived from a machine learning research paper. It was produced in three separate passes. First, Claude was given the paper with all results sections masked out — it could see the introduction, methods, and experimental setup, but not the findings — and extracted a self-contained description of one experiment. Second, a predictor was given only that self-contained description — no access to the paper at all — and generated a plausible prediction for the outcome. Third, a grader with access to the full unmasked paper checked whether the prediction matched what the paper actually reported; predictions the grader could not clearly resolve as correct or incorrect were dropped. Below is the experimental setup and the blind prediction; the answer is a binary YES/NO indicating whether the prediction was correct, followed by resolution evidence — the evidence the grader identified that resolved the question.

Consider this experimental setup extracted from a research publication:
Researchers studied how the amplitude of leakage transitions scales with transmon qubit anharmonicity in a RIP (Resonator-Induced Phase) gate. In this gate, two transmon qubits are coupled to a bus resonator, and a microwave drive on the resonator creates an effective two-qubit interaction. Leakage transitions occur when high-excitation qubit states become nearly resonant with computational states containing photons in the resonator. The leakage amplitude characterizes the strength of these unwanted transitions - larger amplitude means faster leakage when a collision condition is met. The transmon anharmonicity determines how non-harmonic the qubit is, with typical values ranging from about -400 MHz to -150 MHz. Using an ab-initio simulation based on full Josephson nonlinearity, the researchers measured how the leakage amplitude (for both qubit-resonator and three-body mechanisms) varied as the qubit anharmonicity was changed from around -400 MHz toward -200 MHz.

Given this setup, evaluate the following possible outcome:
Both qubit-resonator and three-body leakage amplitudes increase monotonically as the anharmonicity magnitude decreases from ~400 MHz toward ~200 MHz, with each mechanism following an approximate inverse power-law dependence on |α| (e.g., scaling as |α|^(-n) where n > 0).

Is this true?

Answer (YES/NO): NO